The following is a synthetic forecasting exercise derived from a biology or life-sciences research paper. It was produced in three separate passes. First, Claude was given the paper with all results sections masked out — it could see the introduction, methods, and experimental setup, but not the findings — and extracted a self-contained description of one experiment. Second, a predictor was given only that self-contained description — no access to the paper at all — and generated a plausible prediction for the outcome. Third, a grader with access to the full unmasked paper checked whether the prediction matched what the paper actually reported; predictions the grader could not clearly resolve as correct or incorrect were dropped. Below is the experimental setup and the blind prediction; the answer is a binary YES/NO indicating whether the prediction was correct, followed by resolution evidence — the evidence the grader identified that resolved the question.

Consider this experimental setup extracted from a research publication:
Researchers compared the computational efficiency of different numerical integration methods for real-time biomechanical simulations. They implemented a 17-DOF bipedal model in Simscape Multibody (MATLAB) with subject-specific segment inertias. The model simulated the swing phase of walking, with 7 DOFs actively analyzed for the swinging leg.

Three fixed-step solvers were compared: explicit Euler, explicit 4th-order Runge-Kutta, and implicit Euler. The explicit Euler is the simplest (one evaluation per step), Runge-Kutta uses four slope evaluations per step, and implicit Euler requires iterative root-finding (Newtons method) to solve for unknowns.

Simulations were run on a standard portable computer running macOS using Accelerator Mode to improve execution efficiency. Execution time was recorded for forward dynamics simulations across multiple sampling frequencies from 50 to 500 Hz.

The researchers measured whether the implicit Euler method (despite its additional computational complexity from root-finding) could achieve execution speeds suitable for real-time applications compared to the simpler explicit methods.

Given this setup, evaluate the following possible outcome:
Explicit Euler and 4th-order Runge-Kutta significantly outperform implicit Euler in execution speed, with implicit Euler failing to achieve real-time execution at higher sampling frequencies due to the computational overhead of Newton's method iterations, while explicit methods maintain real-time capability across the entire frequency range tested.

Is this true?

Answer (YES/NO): NO